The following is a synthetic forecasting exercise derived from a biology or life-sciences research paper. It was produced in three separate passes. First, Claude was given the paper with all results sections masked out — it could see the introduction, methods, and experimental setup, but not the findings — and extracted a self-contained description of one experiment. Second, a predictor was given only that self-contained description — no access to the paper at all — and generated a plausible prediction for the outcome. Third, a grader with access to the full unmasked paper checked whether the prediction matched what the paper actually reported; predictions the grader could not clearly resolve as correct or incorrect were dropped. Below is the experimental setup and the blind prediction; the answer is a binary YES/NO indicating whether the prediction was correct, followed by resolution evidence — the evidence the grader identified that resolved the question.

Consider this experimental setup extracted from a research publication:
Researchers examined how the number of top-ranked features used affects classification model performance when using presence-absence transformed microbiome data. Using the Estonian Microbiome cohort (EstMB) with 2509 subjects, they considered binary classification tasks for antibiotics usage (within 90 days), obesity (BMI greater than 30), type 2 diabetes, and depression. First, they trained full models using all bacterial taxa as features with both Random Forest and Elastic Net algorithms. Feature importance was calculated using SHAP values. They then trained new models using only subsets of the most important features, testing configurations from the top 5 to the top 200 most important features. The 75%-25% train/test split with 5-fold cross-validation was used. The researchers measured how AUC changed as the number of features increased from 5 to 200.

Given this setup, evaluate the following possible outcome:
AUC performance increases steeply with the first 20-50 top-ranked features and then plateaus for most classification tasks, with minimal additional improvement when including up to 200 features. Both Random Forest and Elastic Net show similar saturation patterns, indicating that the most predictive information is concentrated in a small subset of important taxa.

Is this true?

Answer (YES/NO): NO